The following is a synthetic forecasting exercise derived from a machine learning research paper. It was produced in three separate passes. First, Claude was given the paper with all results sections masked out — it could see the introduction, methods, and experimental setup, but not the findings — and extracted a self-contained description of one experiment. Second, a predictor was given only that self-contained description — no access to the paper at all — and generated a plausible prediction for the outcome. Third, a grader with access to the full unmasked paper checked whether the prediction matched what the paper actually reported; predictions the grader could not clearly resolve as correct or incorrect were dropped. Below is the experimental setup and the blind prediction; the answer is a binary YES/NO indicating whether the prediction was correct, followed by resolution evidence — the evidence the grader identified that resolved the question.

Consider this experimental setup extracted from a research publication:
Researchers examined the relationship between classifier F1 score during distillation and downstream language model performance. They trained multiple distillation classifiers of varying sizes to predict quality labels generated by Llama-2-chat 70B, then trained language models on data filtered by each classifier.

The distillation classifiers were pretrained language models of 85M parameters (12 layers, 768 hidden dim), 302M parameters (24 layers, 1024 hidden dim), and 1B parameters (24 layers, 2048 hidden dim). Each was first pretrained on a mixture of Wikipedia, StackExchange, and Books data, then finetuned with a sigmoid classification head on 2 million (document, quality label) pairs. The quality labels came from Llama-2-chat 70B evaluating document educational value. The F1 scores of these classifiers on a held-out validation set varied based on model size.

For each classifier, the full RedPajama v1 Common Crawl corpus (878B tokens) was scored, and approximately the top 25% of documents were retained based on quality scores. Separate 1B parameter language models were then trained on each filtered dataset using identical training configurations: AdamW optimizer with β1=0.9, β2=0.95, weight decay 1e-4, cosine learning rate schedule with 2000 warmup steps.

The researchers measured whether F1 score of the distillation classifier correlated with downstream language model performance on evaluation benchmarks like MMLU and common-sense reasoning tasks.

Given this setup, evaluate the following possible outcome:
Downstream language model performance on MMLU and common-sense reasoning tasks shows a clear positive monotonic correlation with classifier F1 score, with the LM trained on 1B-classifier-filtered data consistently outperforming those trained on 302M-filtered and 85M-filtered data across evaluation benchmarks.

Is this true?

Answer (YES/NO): YES